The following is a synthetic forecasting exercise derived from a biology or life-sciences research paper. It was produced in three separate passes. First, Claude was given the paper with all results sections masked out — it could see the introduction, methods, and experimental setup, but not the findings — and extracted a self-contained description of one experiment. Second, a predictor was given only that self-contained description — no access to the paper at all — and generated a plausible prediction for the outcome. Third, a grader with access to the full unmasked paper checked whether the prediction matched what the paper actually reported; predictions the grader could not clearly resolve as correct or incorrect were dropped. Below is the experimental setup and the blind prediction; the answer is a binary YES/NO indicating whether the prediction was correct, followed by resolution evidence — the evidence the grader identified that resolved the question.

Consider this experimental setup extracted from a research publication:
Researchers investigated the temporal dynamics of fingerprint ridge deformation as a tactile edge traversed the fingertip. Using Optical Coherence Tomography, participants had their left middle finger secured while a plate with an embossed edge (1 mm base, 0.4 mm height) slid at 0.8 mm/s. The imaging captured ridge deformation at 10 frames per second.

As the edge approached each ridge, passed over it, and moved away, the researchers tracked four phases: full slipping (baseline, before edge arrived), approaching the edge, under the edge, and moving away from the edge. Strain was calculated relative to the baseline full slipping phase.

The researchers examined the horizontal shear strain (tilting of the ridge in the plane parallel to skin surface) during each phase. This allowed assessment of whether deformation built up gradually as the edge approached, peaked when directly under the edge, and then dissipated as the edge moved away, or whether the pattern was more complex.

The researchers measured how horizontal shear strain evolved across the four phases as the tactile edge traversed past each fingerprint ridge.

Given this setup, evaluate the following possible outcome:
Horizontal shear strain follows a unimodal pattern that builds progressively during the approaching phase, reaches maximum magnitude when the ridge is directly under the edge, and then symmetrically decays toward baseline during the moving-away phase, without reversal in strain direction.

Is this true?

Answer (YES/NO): NO